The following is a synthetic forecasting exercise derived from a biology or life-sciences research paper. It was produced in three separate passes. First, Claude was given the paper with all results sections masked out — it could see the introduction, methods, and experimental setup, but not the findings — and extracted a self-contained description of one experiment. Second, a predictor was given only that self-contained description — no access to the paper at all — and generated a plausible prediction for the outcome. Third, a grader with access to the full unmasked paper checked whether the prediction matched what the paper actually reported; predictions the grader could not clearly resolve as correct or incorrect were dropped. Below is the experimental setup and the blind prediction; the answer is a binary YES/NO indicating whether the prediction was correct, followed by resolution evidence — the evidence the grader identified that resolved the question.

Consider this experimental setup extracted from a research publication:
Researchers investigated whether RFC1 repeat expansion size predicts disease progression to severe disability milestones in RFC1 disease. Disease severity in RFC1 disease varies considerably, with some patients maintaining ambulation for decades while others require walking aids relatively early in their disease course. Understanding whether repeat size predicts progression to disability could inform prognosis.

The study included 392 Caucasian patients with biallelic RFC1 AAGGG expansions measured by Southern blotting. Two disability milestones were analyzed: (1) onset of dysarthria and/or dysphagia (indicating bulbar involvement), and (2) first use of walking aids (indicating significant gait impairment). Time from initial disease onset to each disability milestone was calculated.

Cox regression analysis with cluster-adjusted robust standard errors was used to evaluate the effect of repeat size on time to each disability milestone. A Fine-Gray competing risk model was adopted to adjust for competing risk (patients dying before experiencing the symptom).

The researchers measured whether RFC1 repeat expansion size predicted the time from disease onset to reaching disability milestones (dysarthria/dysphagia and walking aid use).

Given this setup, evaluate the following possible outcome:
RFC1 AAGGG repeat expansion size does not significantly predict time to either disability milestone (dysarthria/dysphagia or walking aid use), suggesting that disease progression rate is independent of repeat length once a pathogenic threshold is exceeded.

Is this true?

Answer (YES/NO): NO